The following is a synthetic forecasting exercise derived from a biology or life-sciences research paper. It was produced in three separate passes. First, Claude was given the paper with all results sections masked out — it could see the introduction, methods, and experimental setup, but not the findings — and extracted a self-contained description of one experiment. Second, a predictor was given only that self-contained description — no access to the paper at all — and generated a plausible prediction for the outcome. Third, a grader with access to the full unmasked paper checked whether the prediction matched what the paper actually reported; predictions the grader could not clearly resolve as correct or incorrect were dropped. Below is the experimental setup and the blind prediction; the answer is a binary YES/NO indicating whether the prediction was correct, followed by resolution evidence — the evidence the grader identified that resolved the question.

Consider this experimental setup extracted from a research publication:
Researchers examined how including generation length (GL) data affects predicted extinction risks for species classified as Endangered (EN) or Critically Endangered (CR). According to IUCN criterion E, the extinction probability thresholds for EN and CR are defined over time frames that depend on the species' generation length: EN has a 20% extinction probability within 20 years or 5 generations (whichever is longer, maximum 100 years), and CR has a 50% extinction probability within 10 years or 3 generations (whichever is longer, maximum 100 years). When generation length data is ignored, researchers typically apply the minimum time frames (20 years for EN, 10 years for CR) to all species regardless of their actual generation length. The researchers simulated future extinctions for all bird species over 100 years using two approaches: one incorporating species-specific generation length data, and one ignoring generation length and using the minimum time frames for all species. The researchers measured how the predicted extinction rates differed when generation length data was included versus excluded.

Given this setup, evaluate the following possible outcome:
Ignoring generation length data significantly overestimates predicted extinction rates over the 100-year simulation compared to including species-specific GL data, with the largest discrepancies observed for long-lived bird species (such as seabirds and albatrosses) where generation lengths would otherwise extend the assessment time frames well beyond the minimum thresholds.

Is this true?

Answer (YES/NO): YES